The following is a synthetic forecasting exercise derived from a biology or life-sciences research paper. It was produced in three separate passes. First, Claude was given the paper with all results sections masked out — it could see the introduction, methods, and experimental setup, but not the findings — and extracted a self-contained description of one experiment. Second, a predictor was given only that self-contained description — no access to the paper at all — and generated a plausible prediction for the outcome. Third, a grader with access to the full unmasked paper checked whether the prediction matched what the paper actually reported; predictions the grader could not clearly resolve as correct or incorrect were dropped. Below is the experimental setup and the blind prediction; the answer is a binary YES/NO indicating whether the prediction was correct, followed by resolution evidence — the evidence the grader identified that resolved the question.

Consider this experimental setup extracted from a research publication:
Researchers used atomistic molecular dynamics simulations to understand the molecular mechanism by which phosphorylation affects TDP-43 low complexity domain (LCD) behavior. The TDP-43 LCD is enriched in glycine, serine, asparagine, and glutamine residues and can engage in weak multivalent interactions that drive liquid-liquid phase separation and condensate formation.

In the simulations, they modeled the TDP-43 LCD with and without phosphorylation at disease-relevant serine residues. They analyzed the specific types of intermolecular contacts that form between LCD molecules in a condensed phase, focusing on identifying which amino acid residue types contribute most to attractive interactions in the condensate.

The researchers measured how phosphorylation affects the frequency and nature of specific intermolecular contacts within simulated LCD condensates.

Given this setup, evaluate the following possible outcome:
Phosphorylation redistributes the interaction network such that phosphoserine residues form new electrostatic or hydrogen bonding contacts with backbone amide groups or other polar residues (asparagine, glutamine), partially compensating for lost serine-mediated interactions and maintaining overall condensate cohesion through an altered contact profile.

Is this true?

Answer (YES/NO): NO